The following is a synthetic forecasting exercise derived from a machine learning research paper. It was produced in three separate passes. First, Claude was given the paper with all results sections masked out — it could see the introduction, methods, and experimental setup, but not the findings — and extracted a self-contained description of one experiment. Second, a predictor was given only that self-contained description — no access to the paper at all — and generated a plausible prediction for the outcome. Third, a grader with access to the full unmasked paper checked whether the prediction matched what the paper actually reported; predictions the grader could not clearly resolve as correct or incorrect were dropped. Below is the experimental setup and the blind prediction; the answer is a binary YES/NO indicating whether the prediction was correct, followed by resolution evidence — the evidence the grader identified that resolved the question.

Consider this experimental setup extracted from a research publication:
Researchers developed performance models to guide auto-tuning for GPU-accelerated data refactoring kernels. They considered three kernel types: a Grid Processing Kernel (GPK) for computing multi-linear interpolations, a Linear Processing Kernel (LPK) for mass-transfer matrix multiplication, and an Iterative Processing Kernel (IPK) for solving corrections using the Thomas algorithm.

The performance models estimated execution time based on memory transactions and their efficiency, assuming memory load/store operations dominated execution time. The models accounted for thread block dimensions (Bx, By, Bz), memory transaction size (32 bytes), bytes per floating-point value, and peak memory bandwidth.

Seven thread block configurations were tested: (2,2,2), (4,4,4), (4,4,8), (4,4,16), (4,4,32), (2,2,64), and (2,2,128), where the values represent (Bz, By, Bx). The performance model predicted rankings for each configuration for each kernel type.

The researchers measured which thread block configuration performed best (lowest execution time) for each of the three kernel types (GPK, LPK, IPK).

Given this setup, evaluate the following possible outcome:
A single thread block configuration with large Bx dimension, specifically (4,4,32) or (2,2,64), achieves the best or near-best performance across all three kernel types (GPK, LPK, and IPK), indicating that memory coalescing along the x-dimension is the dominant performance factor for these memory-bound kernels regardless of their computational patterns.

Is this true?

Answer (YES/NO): NO